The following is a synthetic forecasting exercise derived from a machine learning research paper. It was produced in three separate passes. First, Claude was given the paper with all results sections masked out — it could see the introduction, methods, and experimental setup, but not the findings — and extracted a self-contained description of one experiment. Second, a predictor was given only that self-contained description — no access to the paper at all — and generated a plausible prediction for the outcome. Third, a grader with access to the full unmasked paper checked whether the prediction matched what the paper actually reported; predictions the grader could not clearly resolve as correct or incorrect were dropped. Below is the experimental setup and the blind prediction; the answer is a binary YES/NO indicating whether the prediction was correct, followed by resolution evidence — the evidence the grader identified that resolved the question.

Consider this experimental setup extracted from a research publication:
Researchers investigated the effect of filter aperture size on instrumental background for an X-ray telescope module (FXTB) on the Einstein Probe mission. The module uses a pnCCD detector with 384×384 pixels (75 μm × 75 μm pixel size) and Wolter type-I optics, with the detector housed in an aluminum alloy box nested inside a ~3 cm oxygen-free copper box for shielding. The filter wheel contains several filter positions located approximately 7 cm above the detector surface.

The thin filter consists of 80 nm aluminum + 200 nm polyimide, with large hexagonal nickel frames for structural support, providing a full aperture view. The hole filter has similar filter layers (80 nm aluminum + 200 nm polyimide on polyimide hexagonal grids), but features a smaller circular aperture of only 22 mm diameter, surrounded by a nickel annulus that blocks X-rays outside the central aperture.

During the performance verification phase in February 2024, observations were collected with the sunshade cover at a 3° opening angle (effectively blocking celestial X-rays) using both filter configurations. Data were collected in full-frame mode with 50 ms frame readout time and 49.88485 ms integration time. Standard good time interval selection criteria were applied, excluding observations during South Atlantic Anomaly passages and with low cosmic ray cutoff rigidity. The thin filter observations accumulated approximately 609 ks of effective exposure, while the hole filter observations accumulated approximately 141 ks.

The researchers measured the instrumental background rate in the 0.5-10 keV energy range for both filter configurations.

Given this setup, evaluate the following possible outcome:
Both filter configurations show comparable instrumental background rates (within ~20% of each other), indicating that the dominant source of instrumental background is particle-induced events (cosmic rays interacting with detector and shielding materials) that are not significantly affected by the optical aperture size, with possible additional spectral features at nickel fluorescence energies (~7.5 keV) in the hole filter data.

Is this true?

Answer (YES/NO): YES